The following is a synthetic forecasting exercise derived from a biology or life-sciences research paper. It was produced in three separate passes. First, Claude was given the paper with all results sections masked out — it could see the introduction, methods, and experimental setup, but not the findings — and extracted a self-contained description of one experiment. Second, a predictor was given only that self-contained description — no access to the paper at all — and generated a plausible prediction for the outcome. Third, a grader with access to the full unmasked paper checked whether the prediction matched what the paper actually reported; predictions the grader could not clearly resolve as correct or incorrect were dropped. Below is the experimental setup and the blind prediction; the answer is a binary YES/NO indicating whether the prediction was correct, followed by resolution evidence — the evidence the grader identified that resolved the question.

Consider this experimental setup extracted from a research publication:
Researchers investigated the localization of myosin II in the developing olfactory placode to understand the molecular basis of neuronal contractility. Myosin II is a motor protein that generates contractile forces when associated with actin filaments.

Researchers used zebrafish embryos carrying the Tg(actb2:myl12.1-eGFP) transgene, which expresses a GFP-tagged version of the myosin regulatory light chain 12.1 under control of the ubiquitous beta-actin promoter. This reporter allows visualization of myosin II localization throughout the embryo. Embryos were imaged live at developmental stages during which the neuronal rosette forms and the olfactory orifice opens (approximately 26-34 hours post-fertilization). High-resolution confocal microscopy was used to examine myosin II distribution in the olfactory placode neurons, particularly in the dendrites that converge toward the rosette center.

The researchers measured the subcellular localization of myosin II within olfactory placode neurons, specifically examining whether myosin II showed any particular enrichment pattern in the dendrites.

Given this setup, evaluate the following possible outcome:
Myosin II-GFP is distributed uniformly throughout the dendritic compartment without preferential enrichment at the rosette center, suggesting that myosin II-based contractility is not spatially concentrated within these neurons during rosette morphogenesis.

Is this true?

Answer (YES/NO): NO